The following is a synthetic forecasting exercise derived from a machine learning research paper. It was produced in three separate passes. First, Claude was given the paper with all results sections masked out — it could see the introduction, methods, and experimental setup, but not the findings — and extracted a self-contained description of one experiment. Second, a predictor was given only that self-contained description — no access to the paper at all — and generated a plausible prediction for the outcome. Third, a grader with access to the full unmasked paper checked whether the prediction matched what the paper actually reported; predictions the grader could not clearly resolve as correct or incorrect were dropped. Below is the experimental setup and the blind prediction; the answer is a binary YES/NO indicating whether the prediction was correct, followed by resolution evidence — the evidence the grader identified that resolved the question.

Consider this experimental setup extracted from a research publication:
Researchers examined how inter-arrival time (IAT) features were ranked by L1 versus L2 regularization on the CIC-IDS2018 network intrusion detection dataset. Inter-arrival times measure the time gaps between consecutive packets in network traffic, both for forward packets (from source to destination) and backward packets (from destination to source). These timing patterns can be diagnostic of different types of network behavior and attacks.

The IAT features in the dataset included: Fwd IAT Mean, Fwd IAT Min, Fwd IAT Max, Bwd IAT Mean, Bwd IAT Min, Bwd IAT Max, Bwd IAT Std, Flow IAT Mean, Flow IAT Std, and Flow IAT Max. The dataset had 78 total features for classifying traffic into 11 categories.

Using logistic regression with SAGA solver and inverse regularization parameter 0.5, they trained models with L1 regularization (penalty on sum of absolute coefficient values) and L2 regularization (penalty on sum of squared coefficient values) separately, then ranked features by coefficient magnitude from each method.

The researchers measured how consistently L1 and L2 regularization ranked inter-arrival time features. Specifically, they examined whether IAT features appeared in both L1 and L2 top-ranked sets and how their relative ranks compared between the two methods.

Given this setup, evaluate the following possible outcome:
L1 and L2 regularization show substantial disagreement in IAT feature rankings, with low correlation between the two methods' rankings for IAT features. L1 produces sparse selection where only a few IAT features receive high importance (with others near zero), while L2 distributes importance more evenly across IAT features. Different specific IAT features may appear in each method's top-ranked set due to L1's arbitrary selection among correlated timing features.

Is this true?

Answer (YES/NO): NO